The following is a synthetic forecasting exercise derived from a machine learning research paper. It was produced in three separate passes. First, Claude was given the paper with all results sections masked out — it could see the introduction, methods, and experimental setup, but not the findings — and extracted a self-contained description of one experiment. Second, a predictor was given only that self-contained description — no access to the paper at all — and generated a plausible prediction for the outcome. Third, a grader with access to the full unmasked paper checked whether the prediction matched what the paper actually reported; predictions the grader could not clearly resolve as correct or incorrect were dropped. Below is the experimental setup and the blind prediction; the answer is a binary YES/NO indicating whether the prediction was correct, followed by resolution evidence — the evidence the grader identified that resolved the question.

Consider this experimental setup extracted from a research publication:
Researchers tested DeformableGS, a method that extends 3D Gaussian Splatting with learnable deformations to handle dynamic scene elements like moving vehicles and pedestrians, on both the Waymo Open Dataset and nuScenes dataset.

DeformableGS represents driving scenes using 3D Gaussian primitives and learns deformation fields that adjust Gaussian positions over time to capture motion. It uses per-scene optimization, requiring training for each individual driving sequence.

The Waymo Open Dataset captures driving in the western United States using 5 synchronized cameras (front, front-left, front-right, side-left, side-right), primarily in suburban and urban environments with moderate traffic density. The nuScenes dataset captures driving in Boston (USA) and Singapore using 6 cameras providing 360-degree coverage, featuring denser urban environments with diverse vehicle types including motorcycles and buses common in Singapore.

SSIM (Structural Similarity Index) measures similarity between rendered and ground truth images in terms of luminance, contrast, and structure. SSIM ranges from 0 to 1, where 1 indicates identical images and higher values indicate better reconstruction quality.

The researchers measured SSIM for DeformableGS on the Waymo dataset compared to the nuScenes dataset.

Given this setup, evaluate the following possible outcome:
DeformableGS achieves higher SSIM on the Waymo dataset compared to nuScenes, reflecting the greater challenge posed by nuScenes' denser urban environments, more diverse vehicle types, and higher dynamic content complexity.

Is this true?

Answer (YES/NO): YES